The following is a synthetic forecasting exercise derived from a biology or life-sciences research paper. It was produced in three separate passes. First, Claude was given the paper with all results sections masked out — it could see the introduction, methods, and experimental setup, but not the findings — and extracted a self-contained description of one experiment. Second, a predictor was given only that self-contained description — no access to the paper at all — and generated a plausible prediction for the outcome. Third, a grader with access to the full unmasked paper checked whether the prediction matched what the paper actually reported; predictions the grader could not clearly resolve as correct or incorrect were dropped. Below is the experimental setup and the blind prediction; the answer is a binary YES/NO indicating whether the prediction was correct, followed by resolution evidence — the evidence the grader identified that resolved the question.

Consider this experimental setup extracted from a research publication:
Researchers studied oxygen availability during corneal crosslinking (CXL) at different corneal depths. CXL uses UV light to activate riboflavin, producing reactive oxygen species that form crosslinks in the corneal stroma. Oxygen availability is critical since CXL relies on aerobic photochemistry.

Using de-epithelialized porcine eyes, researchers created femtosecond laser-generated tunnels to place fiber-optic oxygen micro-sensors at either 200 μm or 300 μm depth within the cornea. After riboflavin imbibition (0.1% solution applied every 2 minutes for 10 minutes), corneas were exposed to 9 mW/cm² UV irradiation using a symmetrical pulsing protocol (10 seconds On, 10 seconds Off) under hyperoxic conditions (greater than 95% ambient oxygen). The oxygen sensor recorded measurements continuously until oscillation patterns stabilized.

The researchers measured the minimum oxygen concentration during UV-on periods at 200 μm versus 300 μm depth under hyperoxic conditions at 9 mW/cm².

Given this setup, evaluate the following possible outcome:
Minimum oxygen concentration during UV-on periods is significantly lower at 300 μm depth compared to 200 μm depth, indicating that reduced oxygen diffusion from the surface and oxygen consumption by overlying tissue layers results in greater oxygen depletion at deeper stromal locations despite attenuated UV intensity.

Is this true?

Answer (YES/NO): YES